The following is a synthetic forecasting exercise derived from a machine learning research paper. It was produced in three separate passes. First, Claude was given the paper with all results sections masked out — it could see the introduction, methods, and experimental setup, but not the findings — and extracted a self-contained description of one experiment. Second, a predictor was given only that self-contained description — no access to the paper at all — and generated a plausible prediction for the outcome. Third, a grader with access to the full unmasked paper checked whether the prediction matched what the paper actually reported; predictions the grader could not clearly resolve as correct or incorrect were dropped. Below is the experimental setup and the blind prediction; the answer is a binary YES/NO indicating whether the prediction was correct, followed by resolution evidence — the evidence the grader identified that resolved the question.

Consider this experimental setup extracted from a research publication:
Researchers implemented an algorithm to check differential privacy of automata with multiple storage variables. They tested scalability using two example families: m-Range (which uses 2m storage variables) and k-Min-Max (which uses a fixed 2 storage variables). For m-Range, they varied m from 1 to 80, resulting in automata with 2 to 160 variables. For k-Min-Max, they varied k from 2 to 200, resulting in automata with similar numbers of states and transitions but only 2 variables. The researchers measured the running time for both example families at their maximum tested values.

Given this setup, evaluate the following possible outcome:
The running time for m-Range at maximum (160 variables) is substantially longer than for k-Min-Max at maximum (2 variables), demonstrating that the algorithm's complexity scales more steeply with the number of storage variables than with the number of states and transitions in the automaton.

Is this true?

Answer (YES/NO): YES